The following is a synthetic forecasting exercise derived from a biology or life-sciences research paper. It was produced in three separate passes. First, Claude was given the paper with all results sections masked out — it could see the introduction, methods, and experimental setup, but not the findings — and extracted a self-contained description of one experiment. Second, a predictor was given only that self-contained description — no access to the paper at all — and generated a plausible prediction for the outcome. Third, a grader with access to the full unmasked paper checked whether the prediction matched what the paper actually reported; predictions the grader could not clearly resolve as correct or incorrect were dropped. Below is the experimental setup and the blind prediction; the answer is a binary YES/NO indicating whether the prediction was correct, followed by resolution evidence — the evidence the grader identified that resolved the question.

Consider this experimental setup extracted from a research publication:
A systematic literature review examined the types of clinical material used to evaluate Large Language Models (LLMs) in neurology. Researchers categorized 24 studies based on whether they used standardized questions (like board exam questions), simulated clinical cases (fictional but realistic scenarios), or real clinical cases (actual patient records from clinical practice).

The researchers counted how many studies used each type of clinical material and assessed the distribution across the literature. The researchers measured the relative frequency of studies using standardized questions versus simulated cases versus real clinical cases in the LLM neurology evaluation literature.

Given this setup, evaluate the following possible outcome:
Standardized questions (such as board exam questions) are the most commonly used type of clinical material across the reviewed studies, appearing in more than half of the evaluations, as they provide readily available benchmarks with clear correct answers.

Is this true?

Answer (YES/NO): NO